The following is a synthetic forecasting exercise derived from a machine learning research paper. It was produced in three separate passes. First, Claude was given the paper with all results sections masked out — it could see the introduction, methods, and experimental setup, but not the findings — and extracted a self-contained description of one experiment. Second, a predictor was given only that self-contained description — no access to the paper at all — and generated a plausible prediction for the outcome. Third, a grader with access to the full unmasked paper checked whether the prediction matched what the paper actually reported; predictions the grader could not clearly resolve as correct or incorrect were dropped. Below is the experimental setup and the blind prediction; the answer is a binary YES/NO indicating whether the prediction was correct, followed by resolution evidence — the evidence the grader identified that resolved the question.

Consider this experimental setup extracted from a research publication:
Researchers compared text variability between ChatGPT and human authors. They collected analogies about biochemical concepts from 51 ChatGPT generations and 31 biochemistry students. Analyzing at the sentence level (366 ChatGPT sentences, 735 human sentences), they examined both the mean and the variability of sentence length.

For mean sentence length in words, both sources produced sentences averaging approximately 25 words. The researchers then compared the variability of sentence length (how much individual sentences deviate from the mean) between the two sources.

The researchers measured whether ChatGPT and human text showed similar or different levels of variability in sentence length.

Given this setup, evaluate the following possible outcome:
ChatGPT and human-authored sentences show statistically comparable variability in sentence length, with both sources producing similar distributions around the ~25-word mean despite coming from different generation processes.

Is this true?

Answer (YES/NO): NO